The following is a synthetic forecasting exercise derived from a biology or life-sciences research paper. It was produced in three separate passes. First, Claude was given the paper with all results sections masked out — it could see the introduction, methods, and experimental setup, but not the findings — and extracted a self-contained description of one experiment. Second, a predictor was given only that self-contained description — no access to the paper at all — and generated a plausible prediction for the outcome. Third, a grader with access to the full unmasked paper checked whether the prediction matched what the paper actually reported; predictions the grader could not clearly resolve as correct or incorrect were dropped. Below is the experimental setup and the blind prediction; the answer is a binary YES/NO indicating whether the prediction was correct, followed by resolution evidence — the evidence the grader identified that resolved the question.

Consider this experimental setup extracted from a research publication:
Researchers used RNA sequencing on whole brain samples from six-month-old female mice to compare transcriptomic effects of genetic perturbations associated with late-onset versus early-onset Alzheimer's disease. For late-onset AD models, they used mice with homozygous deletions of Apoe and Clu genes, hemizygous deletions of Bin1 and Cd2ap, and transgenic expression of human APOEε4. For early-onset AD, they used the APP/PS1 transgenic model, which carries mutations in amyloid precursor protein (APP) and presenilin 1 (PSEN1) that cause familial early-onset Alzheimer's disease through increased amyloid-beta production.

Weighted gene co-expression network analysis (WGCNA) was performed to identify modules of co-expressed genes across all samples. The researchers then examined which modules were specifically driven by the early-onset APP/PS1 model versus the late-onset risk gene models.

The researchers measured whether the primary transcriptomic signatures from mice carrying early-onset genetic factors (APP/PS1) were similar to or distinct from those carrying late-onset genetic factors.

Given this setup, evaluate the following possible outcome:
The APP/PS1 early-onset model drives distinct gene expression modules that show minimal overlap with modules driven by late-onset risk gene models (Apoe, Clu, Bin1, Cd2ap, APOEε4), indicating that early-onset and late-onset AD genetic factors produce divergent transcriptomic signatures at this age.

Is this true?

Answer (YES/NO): YES